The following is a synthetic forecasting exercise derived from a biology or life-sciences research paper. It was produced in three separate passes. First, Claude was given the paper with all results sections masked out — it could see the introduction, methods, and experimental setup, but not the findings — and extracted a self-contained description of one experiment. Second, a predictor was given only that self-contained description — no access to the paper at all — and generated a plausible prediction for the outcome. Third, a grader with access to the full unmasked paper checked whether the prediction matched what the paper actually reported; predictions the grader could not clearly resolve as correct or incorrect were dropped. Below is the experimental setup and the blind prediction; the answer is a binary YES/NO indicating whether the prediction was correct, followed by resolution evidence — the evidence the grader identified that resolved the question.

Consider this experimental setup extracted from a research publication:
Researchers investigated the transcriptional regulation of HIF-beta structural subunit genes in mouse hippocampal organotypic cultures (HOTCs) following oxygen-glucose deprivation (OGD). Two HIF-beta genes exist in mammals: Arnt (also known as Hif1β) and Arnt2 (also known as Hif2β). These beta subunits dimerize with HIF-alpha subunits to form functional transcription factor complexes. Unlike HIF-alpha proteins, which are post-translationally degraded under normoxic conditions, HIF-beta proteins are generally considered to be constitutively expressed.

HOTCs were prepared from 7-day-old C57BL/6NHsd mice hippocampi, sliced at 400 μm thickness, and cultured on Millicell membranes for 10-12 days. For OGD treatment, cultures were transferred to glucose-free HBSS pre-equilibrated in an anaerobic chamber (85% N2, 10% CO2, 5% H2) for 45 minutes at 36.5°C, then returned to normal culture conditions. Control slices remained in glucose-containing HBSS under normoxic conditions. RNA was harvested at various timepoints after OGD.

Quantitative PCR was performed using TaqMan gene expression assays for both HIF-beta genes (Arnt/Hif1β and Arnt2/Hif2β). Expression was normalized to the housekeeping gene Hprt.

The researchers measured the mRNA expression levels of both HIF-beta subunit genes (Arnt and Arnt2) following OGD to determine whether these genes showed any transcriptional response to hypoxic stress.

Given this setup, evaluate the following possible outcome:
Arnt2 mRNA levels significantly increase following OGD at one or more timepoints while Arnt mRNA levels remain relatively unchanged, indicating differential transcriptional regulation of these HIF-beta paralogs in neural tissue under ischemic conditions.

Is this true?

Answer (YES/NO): NO